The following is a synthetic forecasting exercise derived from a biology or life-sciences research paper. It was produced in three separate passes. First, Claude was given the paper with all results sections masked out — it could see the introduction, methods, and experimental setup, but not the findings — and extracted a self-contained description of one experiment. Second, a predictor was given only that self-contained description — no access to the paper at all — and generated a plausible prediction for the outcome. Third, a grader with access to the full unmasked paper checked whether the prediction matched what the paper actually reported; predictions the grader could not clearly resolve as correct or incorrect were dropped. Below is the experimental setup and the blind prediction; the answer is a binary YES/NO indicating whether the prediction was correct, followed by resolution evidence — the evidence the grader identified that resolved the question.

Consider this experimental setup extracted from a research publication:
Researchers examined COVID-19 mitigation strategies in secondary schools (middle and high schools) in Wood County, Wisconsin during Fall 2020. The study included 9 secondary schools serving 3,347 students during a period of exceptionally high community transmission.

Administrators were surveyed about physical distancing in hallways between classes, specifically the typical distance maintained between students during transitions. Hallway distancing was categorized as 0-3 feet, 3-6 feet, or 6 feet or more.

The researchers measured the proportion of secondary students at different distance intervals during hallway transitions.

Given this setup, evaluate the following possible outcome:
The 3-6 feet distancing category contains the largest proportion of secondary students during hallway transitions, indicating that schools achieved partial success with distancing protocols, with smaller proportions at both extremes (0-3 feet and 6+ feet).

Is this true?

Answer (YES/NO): NO